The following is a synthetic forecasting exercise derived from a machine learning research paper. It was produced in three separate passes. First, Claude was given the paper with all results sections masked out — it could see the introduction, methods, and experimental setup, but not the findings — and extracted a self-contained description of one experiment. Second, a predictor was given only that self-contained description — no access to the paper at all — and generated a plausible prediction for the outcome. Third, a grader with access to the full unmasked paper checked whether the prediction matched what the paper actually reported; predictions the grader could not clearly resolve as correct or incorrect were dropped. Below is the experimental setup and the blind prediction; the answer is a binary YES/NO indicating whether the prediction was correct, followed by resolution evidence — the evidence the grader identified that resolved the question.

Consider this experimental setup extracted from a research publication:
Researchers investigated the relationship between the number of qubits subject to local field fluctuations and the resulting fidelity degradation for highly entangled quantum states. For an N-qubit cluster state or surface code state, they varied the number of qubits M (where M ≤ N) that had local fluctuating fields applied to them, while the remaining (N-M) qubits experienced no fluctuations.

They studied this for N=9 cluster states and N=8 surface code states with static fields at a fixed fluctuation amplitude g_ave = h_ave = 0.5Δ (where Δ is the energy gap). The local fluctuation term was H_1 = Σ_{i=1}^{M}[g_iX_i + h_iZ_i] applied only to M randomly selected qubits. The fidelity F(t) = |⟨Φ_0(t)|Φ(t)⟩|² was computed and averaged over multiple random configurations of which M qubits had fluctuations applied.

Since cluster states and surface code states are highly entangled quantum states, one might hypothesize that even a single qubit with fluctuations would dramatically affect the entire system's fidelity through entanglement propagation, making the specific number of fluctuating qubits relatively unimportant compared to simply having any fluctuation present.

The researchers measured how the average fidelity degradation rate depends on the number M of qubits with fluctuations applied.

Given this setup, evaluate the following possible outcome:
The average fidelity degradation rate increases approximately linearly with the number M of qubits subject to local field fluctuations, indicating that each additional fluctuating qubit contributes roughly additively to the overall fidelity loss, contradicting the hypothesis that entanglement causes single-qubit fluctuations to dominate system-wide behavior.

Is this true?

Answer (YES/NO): YES